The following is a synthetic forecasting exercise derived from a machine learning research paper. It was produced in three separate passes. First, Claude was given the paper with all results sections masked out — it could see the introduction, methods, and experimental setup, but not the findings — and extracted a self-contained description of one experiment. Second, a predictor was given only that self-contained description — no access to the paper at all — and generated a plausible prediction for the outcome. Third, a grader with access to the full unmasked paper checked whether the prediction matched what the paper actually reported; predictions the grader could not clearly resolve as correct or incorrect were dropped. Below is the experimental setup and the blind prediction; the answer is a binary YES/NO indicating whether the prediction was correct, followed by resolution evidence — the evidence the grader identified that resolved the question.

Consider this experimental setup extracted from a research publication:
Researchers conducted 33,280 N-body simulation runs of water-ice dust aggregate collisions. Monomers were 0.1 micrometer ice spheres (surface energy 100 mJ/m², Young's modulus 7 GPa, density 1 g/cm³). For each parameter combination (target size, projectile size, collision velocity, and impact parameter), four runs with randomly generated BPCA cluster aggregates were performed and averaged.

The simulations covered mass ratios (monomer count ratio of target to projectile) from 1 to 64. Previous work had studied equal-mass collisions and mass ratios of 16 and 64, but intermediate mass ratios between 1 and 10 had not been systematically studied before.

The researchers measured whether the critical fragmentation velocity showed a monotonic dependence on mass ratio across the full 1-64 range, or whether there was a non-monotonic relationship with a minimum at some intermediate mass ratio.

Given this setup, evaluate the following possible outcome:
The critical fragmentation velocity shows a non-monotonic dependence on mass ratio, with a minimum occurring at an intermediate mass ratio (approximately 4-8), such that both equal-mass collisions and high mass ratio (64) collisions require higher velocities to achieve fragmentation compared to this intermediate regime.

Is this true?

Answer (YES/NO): NO